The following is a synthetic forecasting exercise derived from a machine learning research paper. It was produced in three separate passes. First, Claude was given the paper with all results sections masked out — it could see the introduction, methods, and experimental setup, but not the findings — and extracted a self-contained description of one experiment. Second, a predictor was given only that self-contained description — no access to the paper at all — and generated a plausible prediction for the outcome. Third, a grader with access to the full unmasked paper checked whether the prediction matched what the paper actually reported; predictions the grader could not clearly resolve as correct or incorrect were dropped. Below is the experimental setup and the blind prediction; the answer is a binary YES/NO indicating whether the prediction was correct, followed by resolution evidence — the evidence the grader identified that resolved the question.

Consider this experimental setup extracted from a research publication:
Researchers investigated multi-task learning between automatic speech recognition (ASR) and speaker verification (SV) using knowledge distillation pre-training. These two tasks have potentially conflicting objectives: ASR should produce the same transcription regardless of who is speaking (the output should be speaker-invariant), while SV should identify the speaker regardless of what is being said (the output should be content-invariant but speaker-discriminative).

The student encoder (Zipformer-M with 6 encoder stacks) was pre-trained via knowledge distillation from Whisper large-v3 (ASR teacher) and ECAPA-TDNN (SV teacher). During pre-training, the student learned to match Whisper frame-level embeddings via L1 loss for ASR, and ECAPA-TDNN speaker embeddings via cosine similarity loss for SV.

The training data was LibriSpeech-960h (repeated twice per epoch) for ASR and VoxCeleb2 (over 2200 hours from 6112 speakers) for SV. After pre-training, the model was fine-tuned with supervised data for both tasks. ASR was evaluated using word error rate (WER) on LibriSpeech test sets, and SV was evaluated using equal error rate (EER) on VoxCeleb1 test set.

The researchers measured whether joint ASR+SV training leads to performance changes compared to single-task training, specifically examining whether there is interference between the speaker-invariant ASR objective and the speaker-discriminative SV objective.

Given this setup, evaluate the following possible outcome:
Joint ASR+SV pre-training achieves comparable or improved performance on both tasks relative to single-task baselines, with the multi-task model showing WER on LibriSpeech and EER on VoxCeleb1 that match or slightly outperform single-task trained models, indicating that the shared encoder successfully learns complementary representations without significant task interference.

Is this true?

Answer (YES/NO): NO